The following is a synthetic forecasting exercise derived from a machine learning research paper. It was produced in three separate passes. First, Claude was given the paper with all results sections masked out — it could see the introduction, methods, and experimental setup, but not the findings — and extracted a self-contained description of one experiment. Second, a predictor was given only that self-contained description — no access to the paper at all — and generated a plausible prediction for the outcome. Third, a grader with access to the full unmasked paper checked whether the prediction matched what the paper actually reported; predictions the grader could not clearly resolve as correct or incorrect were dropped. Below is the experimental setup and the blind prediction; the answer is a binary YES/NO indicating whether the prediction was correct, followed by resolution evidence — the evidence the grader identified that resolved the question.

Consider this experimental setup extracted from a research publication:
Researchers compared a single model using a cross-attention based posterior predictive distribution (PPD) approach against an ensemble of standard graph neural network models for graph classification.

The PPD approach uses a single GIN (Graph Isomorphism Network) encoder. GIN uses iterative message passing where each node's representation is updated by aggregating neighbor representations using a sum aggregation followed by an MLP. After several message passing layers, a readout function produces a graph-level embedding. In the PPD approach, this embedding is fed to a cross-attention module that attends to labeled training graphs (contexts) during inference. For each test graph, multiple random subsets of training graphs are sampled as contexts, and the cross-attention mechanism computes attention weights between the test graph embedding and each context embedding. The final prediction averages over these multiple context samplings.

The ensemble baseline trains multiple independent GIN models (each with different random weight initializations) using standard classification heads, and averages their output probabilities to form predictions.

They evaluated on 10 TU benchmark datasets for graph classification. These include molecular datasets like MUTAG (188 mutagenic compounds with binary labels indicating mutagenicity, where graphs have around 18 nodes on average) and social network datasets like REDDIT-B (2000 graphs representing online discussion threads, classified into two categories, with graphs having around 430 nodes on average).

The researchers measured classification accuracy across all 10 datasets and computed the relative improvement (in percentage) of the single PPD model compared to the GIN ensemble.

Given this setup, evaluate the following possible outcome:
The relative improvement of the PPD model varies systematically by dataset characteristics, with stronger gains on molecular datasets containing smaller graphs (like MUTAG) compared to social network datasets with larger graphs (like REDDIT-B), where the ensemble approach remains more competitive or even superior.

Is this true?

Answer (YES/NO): NO